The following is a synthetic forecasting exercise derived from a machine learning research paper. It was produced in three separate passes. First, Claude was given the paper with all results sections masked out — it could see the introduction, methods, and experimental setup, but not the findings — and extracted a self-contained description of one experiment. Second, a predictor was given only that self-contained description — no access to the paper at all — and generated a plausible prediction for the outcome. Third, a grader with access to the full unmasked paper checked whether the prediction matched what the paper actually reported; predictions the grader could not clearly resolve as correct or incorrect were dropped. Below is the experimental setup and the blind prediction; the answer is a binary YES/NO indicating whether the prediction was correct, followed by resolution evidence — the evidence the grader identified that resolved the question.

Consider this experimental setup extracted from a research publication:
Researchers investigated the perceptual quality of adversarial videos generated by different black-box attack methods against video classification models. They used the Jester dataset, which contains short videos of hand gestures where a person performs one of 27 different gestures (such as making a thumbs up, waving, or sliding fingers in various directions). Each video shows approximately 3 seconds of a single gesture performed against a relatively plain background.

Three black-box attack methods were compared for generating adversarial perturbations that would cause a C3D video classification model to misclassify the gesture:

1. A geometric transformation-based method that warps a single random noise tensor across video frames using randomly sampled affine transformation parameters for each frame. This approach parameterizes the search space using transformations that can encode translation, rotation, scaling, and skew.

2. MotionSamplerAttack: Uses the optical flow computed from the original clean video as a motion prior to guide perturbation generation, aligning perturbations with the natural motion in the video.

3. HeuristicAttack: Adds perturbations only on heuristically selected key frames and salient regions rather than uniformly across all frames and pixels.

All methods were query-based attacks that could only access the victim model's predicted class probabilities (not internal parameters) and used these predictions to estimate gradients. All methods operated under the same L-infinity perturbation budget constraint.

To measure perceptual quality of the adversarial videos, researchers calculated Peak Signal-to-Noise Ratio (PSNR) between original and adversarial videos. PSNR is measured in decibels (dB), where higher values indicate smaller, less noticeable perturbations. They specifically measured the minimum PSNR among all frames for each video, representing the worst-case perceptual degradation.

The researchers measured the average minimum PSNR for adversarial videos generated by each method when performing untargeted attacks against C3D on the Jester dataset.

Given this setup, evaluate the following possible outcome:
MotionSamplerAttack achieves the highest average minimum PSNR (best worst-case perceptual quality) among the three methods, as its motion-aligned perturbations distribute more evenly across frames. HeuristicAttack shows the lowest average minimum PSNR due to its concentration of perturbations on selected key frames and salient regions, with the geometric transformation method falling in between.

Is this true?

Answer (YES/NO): YES